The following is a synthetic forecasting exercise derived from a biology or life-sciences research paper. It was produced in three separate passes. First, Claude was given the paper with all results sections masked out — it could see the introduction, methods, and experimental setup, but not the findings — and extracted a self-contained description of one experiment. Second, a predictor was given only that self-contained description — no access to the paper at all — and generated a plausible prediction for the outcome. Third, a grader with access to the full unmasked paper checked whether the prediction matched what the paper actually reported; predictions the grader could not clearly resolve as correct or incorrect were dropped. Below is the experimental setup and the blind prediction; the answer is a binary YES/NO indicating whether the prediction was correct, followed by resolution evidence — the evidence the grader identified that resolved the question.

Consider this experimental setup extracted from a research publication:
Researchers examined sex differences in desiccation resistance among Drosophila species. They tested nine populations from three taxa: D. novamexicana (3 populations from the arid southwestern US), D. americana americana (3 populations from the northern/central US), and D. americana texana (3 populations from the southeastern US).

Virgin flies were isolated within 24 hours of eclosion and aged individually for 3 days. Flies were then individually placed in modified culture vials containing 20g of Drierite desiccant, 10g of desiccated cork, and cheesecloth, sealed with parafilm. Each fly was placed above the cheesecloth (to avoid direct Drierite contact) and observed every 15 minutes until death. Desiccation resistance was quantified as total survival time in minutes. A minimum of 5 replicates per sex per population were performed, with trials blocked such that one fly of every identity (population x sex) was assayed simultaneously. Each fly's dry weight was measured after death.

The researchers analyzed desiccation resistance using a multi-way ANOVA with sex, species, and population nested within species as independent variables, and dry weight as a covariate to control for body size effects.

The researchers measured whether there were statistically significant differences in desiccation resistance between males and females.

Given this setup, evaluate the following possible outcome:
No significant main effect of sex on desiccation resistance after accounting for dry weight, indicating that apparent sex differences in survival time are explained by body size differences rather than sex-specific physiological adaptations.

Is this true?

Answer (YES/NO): NO